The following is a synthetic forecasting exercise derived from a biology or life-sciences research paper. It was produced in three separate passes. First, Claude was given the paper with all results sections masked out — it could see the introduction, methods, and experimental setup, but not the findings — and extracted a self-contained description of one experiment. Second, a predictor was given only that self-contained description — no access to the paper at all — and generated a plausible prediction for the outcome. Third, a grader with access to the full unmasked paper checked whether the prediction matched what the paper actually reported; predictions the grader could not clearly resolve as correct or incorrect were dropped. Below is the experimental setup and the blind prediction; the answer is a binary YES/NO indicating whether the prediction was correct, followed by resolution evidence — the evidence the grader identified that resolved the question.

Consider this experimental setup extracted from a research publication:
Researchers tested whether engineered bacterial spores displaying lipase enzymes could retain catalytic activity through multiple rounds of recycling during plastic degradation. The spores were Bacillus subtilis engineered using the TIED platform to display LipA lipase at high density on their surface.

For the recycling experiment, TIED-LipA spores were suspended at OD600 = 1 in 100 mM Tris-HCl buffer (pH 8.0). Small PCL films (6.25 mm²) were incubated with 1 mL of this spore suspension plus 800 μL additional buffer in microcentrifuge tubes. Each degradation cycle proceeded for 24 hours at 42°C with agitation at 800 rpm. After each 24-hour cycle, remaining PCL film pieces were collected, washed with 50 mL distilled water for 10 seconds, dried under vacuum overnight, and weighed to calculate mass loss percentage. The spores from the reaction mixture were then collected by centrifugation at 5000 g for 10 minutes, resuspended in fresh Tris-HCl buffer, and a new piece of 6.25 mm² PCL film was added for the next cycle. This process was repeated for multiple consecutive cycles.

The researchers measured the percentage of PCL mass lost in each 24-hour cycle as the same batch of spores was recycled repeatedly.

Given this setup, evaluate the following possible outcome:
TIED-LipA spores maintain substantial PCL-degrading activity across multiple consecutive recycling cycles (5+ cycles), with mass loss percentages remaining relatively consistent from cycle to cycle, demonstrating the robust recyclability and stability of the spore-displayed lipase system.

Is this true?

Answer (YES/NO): NO